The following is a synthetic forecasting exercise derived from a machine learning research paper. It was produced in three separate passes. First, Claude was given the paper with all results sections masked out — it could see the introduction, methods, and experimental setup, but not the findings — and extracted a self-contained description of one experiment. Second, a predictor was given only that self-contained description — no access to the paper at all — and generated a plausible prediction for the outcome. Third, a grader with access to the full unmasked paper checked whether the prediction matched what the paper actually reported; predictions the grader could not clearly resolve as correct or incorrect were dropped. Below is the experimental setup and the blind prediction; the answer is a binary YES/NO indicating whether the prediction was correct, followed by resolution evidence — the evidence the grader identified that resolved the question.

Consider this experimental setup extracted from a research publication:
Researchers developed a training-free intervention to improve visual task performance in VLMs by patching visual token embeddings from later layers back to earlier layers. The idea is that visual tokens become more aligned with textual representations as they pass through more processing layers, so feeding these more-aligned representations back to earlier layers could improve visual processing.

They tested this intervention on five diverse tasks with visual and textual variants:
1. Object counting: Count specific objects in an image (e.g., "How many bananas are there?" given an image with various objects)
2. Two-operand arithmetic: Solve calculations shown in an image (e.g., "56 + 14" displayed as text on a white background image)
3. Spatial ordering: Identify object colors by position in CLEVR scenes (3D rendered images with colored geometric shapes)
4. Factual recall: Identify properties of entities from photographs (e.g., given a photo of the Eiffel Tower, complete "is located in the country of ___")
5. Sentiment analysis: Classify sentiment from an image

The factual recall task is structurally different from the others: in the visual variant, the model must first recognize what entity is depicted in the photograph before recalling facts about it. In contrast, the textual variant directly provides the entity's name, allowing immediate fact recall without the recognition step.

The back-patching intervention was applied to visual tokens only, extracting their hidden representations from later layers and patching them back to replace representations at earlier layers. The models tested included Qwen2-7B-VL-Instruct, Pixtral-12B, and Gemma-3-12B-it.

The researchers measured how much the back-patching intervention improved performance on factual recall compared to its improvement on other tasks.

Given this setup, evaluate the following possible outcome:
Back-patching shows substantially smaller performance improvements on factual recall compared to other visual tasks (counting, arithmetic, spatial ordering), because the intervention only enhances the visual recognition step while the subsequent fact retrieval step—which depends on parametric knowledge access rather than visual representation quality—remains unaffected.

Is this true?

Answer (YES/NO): NO